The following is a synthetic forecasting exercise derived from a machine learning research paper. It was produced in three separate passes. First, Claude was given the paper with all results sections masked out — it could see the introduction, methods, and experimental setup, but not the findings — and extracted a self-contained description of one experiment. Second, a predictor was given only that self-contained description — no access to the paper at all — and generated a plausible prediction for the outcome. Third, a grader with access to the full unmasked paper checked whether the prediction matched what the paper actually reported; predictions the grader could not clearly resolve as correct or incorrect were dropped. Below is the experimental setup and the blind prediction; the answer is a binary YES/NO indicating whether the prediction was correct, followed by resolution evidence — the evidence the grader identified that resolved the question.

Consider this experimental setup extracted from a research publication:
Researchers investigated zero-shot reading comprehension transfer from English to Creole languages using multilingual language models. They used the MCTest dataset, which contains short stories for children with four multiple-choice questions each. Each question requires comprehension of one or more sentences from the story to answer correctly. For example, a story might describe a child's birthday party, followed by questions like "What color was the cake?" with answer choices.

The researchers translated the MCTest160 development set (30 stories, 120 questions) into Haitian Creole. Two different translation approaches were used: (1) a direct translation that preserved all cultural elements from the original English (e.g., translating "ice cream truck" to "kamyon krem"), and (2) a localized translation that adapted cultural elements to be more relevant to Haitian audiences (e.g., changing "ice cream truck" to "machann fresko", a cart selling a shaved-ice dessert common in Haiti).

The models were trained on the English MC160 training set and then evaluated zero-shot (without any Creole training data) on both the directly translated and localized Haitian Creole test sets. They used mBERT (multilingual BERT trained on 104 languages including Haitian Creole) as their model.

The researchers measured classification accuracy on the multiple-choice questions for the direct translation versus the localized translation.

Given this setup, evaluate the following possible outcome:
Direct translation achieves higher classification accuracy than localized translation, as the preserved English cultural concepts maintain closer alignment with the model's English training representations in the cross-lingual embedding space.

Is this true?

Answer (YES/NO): YES